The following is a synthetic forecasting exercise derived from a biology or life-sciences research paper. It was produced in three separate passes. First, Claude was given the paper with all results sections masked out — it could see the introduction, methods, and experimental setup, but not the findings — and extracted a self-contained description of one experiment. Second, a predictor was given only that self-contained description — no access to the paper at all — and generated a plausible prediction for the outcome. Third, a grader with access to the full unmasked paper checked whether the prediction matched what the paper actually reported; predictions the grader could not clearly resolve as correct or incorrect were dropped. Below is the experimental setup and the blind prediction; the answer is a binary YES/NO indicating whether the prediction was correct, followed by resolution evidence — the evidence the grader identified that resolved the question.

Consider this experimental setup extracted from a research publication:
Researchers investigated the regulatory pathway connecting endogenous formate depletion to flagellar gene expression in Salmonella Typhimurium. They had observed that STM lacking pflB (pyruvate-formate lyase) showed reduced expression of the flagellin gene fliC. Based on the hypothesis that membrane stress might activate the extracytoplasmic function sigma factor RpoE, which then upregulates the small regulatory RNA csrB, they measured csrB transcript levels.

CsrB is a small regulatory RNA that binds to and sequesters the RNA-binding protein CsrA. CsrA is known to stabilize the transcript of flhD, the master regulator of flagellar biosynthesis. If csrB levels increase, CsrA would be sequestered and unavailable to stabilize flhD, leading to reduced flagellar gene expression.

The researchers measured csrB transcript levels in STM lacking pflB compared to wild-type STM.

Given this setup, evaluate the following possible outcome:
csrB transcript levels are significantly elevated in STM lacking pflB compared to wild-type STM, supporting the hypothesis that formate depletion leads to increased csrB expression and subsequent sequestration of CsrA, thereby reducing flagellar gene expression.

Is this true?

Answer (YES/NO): YES